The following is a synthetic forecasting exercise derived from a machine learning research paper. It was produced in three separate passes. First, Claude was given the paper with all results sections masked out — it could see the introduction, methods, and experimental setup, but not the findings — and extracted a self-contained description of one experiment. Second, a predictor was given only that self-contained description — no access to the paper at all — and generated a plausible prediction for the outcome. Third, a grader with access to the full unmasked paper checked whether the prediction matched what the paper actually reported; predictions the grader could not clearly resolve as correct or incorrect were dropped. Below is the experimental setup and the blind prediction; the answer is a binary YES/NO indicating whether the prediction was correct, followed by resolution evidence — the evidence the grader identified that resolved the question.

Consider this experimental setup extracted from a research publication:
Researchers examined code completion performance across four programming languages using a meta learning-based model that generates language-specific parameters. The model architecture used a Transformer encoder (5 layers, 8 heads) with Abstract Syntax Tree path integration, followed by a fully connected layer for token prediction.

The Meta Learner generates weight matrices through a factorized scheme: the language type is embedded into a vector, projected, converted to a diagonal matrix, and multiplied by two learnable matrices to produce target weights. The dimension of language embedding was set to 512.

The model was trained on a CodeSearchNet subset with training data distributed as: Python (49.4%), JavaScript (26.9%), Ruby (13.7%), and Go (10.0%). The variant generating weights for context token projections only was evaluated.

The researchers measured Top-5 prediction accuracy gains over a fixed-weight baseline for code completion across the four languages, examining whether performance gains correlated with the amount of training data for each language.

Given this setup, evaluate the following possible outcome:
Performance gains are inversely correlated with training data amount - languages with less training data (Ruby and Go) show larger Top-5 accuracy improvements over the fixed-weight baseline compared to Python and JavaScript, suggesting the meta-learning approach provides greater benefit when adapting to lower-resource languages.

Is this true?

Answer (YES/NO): YES